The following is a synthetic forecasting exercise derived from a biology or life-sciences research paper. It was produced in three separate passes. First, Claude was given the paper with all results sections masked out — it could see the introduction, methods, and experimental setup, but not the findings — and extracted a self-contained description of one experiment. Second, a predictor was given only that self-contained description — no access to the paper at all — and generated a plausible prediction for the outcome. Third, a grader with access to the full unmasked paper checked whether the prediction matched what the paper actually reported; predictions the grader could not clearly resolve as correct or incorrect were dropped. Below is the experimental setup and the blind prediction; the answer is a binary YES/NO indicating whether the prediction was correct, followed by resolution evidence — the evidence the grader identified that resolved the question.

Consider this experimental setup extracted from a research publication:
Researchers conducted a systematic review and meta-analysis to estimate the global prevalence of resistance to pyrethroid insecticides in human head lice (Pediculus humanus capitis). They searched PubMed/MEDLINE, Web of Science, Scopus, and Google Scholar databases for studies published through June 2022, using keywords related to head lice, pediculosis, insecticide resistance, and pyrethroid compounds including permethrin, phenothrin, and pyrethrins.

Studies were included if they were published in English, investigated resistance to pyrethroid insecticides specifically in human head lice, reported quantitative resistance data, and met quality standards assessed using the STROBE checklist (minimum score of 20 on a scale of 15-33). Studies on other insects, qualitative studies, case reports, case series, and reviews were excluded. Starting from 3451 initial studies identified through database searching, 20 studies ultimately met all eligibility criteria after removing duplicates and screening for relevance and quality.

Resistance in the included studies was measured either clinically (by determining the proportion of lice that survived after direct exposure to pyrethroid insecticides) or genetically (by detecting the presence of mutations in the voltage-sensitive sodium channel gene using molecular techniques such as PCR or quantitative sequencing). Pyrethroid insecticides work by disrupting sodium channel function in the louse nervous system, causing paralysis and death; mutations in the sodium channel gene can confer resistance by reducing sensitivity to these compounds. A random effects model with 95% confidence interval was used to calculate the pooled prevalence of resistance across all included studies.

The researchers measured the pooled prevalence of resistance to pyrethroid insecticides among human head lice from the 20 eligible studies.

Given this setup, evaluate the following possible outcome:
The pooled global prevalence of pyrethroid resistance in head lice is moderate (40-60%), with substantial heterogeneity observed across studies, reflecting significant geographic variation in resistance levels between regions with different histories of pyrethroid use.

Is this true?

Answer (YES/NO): YES